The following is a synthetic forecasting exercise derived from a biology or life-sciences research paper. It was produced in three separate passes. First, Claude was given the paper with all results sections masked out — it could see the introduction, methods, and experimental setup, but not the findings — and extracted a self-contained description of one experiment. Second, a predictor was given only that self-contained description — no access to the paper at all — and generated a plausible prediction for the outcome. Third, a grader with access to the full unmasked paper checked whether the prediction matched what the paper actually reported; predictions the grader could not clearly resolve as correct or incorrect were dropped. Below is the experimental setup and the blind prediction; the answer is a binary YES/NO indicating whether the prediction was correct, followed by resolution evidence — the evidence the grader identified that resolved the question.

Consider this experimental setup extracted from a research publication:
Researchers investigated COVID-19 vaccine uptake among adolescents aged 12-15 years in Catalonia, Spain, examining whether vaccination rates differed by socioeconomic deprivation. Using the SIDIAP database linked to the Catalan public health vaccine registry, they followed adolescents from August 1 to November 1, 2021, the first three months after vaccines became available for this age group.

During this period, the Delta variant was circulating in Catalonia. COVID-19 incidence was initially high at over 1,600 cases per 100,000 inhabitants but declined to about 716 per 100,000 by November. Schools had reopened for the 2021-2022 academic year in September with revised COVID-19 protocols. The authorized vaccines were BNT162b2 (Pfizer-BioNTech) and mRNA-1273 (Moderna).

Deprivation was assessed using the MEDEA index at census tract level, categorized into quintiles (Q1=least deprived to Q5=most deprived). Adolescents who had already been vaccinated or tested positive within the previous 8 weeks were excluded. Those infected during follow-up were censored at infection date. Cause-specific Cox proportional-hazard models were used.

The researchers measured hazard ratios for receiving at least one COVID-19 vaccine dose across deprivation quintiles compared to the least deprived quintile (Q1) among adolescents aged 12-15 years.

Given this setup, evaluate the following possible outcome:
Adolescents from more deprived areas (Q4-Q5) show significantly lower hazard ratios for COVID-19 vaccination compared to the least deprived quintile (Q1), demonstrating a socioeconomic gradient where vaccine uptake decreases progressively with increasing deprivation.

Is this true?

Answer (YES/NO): NO